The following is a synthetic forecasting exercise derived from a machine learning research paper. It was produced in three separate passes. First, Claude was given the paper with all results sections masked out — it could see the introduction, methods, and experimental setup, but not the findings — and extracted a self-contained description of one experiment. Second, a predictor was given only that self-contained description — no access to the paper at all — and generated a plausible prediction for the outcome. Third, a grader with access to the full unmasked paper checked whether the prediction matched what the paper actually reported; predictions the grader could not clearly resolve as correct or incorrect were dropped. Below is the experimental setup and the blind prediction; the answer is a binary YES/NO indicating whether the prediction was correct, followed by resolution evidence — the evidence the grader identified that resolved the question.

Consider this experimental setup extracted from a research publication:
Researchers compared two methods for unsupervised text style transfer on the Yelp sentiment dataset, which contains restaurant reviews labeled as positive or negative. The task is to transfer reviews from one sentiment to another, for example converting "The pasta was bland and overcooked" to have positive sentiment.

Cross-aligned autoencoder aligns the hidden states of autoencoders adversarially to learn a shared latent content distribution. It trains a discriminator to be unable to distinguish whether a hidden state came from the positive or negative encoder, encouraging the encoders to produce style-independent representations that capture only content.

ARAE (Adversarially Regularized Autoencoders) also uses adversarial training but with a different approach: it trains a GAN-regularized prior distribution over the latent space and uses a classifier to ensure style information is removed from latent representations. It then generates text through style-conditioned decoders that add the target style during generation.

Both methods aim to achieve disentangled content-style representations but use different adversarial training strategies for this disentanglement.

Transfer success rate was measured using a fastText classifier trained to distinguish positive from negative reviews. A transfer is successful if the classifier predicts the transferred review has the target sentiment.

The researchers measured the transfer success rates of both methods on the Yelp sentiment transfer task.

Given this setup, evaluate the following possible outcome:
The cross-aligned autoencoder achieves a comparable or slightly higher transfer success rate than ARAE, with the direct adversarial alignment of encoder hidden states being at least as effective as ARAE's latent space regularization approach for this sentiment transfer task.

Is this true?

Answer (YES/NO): NO